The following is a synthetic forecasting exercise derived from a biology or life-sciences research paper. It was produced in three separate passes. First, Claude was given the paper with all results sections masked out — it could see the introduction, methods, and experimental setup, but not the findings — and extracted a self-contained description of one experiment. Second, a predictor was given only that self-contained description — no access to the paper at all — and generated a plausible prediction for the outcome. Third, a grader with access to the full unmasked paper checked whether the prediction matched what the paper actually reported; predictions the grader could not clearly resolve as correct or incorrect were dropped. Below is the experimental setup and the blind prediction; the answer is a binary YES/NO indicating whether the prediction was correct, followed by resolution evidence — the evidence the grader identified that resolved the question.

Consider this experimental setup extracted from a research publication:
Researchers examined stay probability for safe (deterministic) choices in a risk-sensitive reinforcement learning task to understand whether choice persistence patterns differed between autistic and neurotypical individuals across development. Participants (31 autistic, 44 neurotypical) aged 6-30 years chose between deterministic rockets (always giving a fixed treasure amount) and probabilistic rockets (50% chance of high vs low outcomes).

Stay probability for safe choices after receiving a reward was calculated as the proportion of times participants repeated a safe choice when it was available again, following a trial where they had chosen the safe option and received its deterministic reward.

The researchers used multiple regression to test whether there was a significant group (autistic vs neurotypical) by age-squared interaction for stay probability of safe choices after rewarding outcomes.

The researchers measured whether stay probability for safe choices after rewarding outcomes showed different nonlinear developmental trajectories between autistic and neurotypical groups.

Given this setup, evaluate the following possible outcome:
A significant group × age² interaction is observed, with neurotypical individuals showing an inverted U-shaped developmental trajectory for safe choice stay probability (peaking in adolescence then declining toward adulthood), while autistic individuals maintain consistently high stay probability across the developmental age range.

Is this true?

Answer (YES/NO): NO